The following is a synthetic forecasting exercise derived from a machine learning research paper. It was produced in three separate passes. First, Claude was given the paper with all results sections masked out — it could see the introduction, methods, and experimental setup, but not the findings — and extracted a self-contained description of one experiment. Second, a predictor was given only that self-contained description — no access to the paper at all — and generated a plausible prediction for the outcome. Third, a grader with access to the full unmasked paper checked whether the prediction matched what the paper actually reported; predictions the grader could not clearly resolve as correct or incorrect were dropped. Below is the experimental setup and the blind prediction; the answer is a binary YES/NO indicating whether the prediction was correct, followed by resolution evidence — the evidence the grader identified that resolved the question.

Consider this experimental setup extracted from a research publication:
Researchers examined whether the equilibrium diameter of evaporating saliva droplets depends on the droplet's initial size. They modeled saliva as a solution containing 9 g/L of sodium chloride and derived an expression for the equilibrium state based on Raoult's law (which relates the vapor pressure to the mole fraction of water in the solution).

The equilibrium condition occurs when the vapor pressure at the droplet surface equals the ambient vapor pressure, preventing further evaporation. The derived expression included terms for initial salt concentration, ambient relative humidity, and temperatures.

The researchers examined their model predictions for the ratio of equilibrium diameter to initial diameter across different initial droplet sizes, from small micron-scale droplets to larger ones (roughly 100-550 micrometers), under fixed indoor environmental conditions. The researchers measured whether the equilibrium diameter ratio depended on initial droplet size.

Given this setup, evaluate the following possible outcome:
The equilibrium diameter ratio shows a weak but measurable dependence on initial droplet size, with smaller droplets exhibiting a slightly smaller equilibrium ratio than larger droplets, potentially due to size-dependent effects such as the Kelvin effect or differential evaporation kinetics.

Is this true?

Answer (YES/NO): NO